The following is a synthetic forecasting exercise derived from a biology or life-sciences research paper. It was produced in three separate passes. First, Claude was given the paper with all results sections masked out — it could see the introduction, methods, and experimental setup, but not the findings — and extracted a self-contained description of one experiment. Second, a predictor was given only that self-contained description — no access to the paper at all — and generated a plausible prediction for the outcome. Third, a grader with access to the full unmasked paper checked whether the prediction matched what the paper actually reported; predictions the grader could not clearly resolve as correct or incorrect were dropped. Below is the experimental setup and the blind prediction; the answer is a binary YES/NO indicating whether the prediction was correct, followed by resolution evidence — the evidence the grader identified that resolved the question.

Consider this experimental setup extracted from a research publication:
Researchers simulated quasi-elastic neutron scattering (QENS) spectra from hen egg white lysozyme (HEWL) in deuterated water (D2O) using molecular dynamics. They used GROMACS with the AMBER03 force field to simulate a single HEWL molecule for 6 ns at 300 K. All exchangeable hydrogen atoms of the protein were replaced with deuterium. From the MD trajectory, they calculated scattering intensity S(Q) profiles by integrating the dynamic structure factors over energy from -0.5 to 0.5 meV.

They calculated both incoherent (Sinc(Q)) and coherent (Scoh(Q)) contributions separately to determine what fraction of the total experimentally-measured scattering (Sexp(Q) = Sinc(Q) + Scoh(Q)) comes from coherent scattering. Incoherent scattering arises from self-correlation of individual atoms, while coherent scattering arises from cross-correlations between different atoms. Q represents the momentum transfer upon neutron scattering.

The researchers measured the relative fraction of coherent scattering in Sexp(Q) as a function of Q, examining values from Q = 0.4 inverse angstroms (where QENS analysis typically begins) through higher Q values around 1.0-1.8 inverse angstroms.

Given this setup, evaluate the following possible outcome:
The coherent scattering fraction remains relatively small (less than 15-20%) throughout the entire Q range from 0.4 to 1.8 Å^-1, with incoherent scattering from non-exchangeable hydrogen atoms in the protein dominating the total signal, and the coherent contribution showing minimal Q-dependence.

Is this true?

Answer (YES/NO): NO